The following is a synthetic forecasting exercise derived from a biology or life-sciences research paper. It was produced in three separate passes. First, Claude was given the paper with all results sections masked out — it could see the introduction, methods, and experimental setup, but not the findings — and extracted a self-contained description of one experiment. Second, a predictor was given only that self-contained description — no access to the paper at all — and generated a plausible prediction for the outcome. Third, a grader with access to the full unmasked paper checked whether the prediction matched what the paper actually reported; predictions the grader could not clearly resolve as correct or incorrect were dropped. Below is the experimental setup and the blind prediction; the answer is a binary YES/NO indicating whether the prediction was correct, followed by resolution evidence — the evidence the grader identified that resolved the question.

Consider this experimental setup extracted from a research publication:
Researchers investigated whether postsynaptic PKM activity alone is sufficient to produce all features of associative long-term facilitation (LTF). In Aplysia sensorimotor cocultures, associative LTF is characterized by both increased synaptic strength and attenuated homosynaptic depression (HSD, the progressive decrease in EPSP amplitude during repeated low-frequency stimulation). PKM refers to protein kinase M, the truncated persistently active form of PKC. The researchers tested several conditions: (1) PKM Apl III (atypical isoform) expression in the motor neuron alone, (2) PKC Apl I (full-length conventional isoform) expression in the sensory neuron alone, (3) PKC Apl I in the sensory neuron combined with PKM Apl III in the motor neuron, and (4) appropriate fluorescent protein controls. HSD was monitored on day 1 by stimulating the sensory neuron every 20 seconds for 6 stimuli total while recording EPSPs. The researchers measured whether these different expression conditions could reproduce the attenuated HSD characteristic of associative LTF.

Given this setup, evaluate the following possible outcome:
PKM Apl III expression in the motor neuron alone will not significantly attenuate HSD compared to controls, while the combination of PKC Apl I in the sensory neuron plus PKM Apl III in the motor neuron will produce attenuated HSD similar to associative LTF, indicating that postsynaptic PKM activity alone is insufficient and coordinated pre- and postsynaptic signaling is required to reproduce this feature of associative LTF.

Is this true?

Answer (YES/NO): YES